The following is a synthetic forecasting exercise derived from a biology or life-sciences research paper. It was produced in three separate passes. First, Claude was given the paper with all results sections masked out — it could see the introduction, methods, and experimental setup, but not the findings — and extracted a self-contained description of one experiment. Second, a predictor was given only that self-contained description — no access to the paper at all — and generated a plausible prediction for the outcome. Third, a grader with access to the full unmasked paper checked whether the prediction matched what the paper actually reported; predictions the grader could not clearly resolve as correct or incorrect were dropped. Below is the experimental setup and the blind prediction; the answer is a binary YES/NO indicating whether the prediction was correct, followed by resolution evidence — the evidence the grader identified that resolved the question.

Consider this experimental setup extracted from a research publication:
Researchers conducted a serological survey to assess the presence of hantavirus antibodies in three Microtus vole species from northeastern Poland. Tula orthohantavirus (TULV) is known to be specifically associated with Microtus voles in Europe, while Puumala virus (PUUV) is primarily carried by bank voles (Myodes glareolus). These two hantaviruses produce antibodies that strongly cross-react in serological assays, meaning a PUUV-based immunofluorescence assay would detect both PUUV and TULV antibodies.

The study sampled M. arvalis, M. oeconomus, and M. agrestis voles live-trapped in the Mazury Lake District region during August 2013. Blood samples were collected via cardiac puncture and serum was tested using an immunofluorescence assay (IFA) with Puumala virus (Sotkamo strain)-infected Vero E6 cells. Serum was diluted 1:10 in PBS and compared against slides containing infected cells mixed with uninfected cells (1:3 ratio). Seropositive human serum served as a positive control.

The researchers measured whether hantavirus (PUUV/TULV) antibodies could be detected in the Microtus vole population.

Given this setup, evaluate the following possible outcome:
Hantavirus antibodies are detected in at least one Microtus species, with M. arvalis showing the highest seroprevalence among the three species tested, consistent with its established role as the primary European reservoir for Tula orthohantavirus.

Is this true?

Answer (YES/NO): YES